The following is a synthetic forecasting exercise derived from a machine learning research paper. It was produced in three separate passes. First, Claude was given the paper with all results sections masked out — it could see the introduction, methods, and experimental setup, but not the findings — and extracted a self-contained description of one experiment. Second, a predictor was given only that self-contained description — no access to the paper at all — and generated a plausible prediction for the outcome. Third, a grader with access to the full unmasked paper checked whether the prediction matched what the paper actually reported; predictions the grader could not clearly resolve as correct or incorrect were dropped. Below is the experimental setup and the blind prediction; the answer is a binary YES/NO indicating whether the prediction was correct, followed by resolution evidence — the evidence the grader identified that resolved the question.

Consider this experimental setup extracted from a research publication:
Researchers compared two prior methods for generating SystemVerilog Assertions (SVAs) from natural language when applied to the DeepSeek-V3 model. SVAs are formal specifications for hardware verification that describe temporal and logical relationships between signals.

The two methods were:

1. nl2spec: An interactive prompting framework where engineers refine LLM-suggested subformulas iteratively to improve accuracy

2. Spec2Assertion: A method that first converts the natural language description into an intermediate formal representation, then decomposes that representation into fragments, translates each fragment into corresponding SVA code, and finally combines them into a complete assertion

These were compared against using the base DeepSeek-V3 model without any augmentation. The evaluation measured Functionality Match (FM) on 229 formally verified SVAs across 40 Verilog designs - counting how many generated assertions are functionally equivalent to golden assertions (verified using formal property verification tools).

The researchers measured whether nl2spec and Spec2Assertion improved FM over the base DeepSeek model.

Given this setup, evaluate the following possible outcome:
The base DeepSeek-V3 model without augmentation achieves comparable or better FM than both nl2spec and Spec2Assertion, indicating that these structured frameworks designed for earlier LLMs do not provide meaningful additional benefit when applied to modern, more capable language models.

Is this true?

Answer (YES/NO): YES